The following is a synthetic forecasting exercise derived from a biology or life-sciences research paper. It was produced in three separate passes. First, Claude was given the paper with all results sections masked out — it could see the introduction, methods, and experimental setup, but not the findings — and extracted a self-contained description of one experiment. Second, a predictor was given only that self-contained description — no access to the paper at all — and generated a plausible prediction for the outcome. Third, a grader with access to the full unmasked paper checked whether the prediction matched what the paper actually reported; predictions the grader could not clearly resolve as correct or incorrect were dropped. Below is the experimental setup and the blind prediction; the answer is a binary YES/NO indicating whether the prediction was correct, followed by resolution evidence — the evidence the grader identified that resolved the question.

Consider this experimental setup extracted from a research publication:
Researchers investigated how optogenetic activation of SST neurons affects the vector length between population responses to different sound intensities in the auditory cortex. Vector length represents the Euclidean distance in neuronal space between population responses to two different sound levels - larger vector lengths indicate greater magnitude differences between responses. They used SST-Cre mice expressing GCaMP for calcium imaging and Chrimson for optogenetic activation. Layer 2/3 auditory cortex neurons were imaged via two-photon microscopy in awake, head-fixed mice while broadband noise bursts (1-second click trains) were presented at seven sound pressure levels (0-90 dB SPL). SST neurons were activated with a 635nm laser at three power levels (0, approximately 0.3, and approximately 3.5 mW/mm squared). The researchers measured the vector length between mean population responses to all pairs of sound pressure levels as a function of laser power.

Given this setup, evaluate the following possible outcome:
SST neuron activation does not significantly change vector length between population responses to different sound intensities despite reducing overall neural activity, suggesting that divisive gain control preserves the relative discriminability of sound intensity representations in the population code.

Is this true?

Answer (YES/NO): NO